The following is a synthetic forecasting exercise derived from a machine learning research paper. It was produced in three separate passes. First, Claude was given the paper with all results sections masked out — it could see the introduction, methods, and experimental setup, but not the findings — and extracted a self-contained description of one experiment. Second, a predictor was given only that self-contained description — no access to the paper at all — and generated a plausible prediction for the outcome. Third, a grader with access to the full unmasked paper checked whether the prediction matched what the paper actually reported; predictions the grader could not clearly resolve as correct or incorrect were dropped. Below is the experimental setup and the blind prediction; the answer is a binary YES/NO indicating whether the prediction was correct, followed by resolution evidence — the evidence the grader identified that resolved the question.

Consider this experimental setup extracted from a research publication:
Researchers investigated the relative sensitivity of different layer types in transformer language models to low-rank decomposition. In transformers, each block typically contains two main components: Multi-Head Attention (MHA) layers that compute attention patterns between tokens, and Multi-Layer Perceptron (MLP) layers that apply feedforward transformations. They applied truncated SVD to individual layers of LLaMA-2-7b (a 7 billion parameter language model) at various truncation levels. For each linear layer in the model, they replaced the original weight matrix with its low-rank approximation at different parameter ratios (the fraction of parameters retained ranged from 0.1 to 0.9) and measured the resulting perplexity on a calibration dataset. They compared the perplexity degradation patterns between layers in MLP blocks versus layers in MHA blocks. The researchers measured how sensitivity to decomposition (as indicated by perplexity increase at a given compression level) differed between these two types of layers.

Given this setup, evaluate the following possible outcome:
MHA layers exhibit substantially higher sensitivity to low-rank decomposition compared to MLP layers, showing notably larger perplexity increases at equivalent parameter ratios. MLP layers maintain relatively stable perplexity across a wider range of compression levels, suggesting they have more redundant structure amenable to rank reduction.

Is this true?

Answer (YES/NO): NO